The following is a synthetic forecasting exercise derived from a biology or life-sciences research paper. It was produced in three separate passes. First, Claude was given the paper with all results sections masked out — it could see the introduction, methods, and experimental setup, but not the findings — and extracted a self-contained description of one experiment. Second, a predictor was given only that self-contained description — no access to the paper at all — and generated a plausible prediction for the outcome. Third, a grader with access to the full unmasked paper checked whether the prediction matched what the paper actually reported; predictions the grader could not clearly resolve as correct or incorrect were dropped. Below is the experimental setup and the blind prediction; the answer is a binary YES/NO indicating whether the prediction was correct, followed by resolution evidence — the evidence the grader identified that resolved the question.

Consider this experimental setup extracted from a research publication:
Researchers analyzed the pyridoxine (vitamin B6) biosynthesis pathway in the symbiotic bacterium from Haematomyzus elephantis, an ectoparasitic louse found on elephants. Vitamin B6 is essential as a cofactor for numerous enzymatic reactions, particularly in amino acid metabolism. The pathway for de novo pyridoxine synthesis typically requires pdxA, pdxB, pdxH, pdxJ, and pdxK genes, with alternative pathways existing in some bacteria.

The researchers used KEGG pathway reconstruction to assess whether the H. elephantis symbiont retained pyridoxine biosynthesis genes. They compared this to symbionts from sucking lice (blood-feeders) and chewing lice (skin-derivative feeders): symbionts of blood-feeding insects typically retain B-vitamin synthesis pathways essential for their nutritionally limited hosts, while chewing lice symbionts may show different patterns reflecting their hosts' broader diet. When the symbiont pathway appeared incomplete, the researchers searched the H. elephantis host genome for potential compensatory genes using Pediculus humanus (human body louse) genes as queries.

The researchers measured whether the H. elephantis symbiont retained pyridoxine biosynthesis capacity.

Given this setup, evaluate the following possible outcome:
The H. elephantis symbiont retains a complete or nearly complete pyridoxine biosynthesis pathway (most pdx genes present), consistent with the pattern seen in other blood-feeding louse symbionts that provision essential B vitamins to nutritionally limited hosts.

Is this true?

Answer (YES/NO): YES